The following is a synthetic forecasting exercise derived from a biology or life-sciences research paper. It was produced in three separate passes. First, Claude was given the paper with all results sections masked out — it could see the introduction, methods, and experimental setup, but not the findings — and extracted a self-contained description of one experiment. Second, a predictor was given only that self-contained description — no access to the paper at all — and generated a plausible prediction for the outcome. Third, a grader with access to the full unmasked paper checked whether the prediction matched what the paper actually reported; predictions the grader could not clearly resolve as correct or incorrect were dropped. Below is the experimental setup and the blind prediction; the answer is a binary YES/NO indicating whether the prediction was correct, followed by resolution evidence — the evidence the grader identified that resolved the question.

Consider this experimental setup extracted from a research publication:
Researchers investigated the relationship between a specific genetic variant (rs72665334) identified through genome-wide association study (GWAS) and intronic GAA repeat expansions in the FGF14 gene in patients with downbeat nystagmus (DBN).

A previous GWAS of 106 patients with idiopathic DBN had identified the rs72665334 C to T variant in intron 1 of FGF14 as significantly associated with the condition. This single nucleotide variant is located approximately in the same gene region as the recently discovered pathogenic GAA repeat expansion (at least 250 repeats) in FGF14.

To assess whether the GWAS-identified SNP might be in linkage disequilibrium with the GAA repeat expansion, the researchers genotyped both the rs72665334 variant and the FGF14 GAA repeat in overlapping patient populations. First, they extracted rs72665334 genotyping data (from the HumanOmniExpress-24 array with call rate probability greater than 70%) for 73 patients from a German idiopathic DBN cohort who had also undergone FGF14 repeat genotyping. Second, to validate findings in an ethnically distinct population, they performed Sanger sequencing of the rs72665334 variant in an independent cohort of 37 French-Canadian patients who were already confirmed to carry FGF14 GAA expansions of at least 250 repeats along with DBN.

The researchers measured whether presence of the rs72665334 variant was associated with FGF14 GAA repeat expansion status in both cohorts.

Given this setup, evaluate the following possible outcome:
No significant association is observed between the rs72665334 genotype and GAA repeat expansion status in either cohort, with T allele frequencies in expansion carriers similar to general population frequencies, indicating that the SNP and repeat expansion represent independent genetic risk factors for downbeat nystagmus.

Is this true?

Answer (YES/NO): NO